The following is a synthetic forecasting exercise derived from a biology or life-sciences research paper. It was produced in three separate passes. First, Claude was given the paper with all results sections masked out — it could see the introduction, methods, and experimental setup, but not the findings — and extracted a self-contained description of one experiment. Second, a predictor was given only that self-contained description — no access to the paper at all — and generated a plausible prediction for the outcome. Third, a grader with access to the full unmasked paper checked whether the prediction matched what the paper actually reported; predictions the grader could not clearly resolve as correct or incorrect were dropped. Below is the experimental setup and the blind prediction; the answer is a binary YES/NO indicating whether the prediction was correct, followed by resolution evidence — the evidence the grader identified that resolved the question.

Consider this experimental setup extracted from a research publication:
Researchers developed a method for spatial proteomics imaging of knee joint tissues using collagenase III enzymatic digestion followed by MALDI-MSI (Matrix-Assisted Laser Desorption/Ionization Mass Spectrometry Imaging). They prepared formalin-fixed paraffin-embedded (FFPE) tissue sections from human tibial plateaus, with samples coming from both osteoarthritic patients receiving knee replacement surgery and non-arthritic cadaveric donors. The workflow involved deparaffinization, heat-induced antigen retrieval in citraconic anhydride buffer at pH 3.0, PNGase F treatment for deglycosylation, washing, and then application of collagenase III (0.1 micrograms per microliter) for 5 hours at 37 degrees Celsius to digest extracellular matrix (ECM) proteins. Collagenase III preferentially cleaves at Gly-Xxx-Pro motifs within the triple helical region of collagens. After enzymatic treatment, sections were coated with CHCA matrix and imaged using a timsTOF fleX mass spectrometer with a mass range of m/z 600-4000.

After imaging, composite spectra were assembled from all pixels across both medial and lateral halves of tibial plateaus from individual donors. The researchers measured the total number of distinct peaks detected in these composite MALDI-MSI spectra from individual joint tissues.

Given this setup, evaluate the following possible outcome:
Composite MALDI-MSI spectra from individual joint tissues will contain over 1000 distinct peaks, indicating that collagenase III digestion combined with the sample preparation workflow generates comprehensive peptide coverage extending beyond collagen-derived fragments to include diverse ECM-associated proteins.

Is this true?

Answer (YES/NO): YES